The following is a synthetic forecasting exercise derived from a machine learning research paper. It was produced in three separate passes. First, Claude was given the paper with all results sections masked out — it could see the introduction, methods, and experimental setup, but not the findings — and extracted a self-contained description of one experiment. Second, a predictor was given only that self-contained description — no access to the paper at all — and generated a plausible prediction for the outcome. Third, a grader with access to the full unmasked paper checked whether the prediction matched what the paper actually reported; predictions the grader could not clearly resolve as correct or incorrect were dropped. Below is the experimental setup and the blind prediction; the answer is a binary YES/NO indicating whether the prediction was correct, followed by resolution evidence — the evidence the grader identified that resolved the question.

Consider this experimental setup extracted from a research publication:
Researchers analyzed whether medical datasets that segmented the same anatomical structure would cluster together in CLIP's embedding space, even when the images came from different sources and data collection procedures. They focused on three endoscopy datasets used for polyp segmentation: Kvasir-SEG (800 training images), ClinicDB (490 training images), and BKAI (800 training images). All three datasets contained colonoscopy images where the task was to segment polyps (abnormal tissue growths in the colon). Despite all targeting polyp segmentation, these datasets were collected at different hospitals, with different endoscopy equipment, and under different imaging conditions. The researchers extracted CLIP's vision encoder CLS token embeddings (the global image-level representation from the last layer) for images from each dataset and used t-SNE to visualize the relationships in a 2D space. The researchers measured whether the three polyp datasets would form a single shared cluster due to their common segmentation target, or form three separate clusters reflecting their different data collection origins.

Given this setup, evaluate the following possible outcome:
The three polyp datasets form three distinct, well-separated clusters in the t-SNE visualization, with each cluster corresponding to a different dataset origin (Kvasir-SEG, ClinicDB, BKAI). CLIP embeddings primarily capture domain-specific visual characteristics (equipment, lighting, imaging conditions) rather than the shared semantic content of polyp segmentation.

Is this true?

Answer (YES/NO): NO